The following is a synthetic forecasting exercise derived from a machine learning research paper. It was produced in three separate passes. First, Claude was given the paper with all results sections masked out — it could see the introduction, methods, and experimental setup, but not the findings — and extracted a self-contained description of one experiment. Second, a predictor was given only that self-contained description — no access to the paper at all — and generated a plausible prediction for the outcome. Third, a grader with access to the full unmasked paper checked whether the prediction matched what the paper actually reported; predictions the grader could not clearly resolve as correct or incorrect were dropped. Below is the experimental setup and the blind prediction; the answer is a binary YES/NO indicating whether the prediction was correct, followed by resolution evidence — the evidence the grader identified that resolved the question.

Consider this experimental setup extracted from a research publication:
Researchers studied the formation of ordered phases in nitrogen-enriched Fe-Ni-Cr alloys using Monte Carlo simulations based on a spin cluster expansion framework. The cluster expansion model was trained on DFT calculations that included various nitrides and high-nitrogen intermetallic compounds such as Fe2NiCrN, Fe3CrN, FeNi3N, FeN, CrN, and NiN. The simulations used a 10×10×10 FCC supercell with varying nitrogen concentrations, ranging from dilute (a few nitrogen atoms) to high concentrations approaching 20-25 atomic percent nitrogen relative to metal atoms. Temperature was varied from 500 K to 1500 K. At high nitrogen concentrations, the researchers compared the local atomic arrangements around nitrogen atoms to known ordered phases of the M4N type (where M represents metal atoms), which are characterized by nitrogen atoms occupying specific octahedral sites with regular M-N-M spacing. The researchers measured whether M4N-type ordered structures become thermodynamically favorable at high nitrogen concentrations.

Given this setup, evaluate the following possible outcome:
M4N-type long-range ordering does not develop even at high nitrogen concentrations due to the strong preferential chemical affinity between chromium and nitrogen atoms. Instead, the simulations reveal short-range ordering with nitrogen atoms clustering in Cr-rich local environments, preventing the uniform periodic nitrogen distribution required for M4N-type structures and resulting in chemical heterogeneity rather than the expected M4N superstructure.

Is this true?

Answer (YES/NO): NO